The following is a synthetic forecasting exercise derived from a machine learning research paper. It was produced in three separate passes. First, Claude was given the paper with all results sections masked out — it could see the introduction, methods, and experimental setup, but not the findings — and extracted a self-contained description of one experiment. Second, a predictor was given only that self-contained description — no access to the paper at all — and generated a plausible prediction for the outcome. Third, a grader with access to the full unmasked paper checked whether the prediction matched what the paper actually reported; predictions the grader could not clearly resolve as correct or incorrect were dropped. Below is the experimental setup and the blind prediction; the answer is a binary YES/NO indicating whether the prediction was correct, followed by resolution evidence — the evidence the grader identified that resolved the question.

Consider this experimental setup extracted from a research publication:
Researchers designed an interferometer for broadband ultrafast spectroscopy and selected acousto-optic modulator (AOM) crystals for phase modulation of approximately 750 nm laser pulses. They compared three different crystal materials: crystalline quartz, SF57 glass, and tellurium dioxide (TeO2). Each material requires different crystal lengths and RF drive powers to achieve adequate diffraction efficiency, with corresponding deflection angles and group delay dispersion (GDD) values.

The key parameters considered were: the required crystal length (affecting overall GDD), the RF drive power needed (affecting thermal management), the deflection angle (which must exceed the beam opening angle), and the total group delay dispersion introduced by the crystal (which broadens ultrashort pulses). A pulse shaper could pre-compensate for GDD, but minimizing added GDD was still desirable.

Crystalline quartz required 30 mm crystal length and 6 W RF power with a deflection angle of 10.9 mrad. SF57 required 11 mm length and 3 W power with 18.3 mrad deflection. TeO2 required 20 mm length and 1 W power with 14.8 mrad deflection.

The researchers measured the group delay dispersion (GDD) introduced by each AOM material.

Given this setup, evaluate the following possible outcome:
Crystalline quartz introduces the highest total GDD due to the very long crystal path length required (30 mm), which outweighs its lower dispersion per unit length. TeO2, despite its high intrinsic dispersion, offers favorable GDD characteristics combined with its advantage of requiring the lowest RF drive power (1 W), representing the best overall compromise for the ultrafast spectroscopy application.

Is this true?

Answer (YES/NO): NO